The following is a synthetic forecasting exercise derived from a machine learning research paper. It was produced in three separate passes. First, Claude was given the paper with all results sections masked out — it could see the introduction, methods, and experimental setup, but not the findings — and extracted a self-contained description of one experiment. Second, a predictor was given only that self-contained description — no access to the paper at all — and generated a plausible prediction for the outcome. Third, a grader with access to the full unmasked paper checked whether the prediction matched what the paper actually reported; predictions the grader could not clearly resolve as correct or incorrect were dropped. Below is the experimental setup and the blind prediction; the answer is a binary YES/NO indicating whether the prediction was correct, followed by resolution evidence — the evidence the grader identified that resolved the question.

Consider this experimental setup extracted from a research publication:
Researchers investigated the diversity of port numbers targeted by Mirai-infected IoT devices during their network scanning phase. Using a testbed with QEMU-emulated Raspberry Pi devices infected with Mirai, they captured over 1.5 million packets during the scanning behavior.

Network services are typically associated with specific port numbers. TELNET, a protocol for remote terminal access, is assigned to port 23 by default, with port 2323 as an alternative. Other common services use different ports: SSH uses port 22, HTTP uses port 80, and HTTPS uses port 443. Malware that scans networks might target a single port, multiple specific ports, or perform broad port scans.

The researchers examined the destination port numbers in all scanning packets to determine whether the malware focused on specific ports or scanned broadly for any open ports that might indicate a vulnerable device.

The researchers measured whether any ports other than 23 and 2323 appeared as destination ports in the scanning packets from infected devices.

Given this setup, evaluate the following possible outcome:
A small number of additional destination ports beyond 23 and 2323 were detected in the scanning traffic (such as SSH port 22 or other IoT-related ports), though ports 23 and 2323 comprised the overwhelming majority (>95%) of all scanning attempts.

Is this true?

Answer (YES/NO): NO